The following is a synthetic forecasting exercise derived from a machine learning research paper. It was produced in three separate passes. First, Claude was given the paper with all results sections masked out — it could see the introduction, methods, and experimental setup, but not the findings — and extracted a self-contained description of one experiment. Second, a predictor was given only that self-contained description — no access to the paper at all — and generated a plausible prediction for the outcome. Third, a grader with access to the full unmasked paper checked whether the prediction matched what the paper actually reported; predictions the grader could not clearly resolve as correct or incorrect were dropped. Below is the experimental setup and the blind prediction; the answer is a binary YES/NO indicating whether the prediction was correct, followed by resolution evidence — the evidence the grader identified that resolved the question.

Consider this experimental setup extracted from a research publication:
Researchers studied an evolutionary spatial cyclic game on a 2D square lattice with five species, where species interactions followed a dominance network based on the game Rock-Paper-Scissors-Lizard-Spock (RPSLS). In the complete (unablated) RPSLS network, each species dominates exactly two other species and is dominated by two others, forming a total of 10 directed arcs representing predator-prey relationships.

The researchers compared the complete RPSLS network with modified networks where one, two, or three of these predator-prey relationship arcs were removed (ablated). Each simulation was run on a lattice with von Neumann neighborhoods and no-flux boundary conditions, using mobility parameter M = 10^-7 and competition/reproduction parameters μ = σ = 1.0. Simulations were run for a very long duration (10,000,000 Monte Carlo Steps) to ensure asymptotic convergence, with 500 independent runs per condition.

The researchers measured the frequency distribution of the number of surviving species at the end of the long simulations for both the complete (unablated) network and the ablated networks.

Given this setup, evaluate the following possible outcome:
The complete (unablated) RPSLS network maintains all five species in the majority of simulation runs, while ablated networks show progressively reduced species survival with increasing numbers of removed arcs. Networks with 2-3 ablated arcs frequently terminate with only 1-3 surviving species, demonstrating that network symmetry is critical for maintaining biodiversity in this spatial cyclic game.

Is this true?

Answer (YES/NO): NO